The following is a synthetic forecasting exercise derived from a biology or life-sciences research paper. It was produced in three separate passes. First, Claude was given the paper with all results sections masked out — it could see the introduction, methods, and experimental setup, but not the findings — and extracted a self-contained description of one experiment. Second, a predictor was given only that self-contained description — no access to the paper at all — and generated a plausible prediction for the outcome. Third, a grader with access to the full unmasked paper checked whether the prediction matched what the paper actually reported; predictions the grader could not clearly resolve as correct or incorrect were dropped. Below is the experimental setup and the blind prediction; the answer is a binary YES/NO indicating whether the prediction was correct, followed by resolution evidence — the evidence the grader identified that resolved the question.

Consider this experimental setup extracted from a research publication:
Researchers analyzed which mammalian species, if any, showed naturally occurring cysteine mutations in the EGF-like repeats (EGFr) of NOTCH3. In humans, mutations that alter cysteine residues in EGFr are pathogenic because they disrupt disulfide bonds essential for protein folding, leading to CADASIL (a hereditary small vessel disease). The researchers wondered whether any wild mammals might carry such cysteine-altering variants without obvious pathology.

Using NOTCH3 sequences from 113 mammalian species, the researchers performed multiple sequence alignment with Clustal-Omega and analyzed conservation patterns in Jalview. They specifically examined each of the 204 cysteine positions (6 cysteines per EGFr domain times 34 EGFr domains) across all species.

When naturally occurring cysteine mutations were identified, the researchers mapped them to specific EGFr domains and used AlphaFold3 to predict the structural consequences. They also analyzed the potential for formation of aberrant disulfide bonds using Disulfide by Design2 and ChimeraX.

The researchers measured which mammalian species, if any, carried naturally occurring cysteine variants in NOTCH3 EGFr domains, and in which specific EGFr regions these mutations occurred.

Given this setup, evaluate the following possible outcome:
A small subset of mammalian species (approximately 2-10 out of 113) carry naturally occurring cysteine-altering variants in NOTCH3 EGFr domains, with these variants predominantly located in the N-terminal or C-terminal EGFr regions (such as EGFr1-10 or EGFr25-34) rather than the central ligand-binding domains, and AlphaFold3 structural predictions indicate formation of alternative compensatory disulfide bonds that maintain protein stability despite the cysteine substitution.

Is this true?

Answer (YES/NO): NO